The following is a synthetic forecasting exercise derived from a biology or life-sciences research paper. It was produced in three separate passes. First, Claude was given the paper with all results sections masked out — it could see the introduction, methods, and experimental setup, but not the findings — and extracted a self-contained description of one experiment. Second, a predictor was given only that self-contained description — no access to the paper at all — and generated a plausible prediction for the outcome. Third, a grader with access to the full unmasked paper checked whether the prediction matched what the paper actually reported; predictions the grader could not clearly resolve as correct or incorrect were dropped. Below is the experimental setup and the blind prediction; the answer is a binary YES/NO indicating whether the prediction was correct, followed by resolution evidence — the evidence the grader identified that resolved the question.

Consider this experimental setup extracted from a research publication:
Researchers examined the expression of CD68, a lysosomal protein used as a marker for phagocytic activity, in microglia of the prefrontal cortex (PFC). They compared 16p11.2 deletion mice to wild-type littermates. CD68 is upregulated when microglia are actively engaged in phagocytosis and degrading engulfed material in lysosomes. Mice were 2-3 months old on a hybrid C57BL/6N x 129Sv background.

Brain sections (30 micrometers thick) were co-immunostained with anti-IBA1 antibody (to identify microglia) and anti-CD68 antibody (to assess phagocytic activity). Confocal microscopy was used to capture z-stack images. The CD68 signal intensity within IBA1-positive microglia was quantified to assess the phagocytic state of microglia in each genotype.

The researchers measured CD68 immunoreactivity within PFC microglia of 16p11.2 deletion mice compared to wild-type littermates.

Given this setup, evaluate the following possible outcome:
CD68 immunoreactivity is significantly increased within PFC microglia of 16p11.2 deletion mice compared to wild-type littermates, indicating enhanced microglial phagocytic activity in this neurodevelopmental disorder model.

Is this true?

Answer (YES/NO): NO